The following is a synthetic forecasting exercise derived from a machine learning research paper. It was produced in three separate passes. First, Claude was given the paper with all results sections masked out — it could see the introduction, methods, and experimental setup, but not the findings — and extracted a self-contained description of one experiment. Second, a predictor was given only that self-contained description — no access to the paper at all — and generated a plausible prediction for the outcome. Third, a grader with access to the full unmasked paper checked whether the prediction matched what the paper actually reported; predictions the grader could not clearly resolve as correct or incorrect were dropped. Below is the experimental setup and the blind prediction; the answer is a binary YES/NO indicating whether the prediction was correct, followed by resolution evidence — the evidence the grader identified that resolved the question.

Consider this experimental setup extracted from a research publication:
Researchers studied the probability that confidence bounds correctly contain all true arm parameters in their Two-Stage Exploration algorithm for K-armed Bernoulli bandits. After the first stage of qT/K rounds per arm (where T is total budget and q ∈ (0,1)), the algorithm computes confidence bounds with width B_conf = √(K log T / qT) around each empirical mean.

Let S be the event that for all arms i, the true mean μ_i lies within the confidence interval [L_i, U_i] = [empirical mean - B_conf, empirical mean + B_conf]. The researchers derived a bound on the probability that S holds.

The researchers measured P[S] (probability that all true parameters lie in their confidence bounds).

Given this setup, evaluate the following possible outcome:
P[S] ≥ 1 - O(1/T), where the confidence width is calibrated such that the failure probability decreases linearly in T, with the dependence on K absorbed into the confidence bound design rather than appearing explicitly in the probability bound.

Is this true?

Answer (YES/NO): NO